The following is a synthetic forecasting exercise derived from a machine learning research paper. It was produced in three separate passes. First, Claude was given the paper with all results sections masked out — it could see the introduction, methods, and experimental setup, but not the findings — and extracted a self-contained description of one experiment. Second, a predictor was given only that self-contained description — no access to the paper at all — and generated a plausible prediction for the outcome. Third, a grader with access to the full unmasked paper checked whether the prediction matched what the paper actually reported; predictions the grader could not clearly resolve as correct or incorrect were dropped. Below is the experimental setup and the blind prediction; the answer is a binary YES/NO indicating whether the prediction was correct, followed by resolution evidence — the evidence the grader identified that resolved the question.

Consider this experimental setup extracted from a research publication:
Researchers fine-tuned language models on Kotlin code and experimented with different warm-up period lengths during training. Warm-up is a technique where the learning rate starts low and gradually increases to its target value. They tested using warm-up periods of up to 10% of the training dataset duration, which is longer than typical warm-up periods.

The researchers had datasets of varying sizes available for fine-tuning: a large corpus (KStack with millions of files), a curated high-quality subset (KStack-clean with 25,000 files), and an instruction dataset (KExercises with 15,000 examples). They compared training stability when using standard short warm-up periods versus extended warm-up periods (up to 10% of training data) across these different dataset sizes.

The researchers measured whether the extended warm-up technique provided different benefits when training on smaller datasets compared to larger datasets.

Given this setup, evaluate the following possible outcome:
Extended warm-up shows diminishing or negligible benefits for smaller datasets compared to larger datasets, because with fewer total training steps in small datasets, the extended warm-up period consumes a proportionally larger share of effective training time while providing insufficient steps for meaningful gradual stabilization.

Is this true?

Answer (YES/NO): NO